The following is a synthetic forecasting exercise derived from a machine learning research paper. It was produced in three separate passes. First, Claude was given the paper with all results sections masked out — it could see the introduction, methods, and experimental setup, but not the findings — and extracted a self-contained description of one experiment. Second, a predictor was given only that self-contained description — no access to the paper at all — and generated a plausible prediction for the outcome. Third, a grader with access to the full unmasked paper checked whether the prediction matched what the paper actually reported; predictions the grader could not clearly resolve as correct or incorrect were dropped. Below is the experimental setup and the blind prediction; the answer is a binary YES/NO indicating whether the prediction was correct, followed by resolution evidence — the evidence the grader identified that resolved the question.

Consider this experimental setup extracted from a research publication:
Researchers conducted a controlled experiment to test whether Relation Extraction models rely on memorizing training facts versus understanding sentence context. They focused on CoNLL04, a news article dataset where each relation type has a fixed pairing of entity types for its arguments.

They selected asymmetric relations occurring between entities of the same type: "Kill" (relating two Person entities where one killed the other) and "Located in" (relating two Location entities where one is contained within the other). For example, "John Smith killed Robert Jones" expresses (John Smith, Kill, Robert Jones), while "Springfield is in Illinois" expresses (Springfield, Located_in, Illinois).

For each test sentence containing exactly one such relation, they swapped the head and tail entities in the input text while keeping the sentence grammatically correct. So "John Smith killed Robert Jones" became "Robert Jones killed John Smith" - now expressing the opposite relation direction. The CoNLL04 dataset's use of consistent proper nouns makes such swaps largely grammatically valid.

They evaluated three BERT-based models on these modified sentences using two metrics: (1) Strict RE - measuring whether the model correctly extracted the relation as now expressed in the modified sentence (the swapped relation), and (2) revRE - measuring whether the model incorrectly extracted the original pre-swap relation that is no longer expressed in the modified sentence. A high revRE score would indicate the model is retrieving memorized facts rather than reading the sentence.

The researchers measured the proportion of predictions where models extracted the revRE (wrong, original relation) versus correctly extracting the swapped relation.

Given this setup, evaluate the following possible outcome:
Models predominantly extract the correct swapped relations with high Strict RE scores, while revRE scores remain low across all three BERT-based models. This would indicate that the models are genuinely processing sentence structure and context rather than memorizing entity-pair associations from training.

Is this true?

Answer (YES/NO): NO